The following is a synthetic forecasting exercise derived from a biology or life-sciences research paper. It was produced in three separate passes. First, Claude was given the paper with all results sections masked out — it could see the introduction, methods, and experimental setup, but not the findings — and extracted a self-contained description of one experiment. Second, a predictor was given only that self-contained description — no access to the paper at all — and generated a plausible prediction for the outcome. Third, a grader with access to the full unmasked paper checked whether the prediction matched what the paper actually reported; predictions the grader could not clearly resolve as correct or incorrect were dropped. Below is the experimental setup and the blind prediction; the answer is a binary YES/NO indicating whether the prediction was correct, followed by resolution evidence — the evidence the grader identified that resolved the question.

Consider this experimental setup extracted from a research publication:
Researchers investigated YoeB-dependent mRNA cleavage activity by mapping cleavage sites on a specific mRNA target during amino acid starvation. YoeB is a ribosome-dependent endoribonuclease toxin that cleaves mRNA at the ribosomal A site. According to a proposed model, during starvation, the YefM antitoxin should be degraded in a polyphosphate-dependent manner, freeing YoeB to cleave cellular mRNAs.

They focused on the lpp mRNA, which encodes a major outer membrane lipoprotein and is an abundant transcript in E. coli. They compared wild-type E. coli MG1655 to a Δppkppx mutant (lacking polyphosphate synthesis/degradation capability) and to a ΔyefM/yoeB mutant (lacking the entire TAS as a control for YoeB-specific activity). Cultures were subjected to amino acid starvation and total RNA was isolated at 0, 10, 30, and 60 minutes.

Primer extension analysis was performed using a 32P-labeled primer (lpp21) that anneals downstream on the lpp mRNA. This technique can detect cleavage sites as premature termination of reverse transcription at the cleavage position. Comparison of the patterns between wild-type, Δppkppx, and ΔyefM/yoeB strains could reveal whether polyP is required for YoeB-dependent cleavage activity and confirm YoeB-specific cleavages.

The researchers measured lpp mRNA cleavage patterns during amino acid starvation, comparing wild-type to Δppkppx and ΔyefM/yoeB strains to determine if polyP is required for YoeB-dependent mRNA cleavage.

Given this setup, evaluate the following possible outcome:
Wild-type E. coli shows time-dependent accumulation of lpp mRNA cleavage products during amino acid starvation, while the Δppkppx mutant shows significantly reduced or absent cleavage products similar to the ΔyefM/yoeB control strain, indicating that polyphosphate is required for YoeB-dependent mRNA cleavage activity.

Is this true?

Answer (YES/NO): NO